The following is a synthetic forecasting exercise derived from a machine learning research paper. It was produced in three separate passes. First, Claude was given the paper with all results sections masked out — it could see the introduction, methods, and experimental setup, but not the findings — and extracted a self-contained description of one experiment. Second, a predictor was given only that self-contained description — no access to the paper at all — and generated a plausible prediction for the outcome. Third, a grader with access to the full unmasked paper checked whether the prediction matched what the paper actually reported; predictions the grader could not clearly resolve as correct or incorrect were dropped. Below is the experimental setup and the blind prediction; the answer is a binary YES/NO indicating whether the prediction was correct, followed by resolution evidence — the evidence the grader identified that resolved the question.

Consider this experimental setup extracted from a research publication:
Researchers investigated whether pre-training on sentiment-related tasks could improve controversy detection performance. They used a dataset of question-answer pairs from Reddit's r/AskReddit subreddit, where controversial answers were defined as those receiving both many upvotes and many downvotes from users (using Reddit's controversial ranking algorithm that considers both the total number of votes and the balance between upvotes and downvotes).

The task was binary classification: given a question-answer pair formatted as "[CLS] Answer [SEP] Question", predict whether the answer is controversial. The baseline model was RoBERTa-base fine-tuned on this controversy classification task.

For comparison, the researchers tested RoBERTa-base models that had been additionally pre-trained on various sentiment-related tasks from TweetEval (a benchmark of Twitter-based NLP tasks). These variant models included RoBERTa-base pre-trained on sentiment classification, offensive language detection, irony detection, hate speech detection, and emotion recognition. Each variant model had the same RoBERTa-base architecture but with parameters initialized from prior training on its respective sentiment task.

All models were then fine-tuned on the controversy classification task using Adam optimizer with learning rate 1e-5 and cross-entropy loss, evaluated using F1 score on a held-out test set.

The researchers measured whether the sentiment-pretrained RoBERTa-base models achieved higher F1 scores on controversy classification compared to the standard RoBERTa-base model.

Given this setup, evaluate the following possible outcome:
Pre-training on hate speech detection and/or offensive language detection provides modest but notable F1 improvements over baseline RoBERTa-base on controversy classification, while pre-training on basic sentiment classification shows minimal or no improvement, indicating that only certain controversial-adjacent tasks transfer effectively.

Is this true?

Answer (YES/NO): NO